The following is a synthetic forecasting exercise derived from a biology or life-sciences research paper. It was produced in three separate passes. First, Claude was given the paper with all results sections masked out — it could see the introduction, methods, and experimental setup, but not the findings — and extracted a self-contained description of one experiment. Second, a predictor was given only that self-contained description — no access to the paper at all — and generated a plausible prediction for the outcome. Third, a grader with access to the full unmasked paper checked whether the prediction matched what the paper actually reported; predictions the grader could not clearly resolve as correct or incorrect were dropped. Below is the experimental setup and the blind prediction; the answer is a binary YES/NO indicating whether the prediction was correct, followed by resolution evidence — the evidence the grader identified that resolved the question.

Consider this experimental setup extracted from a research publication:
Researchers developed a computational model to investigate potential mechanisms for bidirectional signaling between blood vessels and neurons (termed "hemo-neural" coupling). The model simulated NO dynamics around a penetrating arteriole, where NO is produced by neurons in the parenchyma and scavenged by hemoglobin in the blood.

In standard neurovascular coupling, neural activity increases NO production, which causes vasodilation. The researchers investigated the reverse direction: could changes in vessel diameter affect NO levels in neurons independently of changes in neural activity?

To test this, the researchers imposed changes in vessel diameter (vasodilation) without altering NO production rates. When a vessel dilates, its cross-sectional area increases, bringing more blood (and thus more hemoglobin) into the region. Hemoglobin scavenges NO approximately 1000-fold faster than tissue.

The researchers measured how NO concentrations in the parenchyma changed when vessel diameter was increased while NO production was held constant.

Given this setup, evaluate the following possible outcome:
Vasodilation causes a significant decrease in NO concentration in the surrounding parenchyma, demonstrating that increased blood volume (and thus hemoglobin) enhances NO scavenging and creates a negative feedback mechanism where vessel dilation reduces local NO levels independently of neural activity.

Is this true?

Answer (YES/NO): YES